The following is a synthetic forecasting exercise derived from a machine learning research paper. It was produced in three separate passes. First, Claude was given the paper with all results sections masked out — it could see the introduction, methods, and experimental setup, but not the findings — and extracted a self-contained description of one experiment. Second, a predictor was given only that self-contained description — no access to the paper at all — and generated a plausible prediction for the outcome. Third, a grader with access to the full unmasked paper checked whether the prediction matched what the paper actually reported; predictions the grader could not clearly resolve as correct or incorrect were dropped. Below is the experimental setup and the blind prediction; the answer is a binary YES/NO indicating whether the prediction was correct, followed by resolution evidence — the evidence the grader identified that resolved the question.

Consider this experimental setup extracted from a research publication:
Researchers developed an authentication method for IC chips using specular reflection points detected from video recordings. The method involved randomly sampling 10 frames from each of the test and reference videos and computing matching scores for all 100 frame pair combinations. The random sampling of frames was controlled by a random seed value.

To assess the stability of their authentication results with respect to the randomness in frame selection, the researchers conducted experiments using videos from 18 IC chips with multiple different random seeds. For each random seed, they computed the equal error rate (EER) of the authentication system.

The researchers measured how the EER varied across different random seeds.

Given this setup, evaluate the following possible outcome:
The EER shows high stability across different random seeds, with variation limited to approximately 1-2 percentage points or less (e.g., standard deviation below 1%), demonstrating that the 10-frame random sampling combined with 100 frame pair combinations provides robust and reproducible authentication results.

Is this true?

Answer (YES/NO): YES